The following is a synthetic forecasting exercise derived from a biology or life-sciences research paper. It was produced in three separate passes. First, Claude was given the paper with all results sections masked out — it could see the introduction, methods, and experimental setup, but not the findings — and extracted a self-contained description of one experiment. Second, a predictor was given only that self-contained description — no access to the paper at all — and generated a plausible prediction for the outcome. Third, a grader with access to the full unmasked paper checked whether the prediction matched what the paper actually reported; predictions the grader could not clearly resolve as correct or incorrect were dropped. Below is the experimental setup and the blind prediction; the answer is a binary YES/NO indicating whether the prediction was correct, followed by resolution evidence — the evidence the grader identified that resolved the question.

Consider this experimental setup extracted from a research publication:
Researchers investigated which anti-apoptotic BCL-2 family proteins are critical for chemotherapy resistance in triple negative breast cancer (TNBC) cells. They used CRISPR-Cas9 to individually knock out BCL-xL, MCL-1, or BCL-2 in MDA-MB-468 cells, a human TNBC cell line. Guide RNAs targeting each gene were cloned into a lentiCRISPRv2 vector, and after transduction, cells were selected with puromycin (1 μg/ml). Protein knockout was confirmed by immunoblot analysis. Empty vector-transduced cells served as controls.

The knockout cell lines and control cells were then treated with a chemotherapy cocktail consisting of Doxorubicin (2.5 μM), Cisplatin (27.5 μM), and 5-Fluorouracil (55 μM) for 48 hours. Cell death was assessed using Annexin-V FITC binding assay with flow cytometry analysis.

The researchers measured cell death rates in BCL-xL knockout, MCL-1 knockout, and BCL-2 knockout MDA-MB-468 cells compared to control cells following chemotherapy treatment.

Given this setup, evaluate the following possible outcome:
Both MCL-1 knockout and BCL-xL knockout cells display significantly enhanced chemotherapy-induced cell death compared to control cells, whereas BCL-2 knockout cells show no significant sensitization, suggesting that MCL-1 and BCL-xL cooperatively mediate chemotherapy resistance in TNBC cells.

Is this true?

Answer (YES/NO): NO